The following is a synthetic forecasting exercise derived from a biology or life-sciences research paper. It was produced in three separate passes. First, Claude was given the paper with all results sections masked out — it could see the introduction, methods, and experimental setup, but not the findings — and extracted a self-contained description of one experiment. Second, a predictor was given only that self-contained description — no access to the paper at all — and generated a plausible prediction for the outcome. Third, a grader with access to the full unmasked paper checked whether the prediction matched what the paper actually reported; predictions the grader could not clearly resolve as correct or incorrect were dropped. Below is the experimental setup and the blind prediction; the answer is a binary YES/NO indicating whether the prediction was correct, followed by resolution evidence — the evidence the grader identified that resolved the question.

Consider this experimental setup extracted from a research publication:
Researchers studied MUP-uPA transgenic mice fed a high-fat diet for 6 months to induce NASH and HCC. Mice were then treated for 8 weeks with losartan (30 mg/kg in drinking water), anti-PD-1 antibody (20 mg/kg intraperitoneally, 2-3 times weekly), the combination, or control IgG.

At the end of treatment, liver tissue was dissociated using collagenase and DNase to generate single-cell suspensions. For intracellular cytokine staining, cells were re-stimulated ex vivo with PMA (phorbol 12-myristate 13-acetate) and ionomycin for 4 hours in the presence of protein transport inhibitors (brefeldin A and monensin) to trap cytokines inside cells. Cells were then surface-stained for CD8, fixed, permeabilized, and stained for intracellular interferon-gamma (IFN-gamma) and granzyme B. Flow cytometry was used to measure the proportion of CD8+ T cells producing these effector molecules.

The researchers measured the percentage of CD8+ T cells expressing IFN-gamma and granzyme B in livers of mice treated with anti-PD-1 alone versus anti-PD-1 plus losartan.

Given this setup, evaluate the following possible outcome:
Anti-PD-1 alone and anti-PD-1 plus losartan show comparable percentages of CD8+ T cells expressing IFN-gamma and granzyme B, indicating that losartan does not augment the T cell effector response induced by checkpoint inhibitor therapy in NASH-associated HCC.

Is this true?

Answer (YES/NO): YES